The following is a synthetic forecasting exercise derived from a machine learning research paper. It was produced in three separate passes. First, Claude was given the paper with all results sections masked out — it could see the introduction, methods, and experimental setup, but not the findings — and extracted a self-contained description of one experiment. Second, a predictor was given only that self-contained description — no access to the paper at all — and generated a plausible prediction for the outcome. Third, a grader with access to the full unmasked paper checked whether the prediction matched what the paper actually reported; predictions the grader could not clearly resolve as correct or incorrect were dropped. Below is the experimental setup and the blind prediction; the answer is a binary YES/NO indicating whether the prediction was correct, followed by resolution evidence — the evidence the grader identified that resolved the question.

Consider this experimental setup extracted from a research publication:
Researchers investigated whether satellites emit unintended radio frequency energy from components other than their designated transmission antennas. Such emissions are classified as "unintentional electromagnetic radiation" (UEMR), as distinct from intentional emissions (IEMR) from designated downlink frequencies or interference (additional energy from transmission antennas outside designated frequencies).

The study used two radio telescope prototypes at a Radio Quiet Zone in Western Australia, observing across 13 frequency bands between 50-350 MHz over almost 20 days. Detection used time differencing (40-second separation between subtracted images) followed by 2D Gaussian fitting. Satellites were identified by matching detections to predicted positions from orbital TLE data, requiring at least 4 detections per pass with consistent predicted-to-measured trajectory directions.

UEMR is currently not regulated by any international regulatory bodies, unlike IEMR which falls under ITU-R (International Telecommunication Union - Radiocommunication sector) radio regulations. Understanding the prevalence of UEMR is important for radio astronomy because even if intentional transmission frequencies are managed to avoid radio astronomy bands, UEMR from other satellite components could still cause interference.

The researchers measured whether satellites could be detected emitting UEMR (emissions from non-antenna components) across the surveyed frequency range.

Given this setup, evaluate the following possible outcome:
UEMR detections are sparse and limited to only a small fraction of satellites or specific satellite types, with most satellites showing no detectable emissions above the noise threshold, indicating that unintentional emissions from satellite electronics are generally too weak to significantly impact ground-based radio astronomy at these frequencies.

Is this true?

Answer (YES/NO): NO